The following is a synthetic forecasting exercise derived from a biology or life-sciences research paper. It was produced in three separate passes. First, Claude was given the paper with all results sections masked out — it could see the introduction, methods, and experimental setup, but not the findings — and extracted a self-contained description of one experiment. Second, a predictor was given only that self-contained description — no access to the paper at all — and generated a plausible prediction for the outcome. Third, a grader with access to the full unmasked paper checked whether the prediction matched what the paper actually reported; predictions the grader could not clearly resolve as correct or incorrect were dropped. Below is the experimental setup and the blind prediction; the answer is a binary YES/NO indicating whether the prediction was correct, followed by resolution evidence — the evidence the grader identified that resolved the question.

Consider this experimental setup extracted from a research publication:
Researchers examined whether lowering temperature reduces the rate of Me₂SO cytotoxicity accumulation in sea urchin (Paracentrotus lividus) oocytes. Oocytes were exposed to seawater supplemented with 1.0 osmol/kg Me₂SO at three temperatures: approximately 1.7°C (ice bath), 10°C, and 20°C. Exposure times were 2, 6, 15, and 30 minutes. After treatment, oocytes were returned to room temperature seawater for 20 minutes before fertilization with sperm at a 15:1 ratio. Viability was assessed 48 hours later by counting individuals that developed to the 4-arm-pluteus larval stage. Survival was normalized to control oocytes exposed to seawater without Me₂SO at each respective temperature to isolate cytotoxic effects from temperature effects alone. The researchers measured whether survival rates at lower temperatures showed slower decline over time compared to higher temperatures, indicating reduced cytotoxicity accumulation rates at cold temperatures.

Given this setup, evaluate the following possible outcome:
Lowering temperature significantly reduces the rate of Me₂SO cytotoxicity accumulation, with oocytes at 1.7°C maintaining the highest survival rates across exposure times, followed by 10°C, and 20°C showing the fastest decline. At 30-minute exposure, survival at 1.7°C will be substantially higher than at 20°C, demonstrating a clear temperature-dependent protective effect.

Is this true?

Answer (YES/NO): NO